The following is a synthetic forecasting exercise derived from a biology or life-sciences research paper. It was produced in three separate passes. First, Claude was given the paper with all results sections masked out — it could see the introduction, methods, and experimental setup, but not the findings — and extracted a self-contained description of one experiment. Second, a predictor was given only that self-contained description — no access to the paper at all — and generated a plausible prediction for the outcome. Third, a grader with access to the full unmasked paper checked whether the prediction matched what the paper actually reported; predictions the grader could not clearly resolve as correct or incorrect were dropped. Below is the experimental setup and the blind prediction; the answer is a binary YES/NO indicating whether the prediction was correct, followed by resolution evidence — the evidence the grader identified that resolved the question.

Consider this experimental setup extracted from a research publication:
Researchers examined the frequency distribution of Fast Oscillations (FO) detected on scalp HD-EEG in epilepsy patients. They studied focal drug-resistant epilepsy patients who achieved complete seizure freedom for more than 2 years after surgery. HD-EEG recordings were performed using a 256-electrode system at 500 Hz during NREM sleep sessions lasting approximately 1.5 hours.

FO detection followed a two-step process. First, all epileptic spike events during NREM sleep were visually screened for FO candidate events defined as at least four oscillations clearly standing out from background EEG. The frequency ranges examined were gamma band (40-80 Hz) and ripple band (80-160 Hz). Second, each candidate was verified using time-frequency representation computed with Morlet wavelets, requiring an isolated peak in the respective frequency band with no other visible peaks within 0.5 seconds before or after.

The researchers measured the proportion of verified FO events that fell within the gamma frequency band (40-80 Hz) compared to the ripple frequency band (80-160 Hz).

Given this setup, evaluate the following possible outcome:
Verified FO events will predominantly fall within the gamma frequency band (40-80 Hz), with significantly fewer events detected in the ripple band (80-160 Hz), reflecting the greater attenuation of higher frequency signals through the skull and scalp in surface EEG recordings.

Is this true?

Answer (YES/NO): YES